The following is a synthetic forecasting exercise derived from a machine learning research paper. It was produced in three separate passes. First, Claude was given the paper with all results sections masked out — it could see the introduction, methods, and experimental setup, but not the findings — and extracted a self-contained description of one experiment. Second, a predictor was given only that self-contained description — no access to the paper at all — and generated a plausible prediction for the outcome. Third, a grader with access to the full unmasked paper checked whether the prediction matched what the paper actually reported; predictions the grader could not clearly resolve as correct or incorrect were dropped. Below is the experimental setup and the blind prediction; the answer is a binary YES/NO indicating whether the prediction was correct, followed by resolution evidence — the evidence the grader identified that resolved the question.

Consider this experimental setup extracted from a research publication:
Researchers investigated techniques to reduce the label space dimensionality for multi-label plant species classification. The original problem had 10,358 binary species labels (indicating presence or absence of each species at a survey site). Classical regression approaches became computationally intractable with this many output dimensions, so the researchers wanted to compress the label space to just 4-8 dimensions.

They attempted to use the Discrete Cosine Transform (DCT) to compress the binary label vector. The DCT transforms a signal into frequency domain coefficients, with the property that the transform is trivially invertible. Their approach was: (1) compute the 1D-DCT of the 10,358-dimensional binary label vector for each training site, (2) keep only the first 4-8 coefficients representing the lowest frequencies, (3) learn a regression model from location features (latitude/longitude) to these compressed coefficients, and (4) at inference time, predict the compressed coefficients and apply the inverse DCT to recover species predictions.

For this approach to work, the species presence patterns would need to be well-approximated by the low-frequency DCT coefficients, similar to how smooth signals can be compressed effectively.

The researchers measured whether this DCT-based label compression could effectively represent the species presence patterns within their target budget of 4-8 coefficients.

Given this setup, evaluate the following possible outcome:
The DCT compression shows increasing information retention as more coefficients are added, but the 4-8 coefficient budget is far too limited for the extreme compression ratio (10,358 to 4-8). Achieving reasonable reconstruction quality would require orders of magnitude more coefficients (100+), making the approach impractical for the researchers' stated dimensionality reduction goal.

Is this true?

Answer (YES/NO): NO